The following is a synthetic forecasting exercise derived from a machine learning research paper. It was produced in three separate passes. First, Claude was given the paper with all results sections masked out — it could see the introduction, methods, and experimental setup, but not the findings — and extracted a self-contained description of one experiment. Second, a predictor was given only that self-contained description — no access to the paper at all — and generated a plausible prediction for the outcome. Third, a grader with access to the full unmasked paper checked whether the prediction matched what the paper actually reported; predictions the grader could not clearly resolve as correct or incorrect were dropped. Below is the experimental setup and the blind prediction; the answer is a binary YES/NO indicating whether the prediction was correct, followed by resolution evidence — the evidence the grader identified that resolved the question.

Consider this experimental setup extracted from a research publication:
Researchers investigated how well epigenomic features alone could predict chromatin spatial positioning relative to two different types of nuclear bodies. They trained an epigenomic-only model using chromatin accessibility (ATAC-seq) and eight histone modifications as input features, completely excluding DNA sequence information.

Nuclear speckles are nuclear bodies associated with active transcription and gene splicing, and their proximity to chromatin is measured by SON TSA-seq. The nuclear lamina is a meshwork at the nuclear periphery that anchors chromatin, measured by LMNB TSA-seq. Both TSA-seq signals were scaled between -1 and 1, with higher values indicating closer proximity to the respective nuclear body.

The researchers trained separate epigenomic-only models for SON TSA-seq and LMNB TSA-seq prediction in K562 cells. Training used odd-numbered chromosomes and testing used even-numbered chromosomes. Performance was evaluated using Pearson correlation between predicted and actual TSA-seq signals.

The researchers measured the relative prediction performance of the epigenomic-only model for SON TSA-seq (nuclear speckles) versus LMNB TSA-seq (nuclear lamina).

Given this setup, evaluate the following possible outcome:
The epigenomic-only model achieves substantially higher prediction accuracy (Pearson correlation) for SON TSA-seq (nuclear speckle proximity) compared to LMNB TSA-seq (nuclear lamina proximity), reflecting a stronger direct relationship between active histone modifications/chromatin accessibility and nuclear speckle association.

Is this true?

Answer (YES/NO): NO